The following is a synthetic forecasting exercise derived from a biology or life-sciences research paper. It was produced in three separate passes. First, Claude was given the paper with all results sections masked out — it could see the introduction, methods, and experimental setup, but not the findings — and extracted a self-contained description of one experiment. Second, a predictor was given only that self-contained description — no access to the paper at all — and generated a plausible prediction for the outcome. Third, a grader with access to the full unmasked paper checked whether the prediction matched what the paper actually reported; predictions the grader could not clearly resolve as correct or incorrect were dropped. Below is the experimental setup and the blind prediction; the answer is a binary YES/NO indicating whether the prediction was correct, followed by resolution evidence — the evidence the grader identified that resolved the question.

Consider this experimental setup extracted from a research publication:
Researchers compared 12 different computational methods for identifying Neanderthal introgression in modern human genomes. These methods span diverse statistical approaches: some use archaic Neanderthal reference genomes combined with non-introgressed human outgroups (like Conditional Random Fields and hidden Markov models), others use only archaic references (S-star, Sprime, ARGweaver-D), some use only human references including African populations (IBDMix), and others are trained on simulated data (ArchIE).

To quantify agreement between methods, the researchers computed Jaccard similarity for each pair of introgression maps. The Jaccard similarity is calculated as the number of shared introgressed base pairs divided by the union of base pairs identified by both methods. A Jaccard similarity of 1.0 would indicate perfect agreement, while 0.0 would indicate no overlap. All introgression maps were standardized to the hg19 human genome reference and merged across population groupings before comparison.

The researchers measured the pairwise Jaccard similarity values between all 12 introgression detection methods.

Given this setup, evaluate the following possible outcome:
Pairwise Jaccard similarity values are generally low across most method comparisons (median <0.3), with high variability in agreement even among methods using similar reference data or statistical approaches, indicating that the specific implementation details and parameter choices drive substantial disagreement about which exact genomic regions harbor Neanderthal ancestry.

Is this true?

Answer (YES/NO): NO